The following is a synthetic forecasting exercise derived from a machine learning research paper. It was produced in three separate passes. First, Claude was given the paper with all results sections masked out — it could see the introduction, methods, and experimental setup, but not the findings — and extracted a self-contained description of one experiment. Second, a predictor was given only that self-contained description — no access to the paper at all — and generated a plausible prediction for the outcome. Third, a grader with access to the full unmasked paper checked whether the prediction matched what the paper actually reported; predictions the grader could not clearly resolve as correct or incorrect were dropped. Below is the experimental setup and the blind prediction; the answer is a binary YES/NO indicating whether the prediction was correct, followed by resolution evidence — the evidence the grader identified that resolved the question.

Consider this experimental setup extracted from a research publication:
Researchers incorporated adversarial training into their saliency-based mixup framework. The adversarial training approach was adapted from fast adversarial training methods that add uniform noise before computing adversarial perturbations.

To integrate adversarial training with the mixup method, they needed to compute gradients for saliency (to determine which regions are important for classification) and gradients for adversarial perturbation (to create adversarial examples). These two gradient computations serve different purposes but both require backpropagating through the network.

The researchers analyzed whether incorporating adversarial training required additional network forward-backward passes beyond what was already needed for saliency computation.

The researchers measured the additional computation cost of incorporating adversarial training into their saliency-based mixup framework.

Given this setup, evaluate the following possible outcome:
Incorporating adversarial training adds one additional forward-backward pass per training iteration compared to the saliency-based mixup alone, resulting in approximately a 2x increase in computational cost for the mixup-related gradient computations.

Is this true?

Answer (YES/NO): NO